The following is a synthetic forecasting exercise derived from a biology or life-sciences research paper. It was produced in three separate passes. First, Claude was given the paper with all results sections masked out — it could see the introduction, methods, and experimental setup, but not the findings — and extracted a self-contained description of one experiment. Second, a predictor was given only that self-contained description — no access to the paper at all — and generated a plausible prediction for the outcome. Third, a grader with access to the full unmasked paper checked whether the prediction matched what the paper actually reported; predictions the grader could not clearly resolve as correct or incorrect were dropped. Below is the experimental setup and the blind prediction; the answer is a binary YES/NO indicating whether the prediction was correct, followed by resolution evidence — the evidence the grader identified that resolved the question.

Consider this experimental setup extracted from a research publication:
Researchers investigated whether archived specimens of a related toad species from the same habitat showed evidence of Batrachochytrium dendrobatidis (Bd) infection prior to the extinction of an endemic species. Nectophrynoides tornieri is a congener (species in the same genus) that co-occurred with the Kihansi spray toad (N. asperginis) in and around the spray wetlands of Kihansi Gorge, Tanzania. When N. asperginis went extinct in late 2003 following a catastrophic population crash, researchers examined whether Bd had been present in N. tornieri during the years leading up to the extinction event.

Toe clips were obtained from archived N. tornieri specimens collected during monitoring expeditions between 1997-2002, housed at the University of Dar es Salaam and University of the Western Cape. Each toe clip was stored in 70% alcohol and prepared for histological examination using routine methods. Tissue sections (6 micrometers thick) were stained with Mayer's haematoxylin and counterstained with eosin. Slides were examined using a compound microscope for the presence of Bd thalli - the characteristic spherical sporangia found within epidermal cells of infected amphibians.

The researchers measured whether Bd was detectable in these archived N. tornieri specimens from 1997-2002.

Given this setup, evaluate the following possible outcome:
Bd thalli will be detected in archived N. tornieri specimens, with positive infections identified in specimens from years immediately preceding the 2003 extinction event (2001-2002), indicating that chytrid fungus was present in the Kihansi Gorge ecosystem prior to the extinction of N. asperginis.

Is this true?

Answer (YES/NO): NO